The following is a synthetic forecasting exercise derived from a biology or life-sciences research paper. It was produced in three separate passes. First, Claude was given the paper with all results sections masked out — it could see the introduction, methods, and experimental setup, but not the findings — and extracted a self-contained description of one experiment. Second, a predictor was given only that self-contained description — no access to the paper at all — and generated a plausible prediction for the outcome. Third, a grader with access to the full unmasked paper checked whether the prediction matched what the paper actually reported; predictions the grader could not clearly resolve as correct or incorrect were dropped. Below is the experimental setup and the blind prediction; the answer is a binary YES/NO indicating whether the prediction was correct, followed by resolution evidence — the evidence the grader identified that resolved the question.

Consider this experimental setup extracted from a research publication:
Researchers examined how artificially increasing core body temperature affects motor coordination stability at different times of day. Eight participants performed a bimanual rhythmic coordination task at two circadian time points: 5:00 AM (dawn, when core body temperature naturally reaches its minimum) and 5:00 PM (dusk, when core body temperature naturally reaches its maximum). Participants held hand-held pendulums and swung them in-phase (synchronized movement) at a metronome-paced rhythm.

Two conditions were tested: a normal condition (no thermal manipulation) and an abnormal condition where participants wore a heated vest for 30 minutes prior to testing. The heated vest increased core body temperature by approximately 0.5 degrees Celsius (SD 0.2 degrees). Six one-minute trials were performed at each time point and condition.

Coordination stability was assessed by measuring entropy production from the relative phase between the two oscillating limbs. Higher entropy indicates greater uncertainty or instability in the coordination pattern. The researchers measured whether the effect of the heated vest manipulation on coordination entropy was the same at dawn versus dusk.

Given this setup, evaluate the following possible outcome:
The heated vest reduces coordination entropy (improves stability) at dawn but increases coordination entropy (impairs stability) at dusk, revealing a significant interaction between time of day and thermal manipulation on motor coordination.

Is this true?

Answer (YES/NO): NO